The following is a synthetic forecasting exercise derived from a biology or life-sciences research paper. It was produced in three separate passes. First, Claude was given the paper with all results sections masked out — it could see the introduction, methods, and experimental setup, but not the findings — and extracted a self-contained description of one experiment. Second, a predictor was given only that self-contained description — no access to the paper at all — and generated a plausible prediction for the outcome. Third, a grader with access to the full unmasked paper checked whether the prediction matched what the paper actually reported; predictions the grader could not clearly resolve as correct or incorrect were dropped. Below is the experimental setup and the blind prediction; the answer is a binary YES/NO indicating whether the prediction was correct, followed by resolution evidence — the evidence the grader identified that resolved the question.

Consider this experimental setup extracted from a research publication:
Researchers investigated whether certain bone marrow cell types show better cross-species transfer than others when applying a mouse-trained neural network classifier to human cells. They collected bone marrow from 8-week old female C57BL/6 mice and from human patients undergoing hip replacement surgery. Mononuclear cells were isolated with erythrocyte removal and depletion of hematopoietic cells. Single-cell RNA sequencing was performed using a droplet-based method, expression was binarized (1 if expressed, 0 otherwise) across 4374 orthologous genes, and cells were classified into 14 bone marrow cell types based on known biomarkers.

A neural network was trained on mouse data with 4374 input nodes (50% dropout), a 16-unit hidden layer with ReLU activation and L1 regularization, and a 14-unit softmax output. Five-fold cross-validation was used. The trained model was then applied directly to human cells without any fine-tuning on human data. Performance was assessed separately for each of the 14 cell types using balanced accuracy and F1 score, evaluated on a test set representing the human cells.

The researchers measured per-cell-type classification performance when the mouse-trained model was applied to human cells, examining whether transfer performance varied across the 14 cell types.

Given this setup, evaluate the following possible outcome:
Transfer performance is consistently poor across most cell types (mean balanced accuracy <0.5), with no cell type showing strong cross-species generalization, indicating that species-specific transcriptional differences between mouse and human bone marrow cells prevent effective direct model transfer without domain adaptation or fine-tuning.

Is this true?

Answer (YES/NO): NO